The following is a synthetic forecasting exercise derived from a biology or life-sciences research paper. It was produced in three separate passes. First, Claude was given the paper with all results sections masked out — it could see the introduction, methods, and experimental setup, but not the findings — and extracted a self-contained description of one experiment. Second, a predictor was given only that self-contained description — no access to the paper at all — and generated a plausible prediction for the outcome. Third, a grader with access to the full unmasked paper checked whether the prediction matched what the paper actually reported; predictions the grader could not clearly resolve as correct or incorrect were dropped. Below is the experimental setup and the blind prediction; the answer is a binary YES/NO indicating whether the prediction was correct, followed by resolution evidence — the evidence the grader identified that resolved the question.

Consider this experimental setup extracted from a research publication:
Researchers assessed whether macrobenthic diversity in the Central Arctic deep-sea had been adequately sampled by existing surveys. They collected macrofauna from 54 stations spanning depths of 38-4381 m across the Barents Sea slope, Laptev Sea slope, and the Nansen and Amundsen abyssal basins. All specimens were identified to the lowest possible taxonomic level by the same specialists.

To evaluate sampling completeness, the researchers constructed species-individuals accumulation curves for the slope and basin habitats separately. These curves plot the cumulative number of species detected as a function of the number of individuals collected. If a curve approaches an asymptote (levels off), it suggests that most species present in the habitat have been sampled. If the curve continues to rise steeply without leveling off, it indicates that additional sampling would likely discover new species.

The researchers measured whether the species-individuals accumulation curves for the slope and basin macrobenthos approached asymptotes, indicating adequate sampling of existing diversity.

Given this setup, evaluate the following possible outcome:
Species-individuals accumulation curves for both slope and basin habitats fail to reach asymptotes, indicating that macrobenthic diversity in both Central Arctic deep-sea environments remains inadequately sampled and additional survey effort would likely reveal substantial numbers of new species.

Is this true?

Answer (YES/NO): NO